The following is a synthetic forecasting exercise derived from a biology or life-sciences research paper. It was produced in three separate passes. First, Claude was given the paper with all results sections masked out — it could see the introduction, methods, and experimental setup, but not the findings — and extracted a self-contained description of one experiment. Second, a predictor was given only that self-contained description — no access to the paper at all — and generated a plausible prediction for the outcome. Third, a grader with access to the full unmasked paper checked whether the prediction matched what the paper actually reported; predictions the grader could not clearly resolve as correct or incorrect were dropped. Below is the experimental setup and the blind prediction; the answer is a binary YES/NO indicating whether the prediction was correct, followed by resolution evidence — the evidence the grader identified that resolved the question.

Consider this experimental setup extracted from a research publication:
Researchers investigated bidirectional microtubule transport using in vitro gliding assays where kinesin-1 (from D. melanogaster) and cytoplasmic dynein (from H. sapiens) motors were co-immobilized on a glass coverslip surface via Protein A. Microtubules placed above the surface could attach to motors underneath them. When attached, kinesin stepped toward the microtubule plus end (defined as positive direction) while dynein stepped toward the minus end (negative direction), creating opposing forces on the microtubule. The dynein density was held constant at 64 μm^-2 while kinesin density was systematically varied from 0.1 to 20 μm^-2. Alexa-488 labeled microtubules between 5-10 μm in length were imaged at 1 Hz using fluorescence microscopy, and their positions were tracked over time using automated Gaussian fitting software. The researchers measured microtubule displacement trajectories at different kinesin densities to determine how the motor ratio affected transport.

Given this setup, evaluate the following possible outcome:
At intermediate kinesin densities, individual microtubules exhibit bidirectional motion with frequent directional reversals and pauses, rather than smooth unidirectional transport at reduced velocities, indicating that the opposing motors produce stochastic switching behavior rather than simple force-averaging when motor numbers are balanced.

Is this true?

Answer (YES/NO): NO